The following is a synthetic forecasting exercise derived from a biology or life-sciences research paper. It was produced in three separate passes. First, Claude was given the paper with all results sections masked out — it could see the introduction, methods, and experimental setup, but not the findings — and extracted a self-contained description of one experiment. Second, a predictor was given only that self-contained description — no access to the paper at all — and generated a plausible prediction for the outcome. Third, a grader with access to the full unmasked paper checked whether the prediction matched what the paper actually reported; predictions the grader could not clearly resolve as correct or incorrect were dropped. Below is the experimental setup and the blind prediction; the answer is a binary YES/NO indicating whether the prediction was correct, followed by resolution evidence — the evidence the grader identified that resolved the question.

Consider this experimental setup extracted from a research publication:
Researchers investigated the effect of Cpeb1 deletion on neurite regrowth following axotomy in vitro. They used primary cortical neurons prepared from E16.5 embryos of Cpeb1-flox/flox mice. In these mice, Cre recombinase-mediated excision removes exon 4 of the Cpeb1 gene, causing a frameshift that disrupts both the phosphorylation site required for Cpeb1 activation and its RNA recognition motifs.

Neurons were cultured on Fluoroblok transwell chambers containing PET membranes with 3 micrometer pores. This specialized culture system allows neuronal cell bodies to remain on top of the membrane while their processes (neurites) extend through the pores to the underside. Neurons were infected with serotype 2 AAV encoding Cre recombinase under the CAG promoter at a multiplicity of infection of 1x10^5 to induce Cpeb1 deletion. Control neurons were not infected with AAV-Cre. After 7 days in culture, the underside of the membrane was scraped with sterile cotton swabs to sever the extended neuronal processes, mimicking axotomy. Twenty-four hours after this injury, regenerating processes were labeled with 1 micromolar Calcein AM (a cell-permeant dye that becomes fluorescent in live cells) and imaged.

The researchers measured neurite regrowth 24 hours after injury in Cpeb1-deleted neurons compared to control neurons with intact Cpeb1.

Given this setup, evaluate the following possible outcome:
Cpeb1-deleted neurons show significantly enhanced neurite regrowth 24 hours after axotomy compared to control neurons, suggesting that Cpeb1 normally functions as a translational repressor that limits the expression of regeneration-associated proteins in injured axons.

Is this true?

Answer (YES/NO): NO